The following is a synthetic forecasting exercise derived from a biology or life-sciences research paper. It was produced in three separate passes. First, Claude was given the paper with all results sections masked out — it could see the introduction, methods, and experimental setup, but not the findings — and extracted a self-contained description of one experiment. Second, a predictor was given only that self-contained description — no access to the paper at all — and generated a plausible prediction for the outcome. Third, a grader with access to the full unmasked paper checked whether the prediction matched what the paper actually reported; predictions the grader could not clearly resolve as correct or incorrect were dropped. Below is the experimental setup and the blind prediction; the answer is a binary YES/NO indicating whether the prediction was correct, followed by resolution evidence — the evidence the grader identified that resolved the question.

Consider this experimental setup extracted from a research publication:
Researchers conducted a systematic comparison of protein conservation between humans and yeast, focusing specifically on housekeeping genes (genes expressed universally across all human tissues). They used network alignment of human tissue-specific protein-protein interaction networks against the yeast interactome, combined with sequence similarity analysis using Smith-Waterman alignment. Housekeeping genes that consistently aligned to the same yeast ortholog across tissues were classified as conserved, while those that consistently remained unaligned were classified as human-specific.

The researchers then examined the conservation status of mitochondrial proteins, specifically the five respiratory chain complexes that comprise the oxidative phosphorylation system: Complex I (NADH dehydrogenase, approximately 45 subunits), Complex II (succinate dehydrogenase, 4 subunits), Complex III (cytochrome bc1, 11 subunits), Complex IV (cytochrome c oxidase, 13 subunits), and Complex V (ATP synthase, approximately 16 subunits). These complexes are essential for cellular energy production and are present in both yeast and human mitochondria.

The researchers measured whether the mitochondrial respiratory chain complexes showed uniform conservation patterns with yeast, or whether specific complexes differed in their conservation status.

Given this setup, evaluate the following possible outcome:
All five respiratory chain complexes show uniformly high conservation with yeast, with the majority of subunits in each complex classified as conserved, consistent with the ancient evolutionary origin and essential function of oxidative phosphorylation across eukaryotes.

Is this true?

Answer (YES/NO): NO